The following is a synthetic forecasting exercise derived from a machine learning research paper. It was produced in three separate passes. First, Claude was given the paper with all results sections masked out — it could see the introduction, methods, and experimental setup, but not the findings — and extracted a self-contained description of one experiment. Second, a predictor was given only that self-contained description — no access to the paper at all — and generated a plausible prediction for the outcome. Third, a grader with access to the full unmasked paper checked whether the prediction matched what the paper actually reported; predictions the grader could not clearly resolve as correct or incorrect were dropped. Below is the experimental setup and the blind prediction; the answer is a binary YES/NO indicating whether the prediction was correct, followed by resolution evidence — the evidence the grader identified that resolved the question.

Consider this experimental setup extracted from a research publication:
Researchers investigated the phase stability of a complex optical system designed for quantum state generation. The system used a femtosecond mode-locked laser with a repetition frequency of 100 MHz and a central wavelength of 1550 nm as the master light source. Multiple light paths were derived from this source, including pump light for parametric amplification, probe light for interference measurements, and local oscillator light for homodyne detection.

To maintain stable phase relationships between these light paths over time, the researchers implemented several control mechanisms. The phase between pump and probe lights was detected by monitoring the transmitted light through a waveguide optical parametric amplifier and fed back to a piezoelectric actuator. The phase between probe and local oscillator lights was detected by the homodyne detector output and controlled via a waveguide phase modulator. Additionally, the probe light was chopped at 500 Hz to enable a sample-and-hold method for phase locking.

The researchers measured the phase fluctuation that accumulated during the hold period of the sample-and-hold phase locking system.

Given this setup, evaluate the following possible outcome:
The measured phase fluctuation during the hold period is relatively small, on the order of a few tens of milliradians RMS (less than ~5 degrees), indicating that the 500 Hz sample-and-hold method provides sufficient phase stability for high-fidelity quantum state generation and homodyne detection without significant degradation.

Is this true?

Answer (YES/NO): NO